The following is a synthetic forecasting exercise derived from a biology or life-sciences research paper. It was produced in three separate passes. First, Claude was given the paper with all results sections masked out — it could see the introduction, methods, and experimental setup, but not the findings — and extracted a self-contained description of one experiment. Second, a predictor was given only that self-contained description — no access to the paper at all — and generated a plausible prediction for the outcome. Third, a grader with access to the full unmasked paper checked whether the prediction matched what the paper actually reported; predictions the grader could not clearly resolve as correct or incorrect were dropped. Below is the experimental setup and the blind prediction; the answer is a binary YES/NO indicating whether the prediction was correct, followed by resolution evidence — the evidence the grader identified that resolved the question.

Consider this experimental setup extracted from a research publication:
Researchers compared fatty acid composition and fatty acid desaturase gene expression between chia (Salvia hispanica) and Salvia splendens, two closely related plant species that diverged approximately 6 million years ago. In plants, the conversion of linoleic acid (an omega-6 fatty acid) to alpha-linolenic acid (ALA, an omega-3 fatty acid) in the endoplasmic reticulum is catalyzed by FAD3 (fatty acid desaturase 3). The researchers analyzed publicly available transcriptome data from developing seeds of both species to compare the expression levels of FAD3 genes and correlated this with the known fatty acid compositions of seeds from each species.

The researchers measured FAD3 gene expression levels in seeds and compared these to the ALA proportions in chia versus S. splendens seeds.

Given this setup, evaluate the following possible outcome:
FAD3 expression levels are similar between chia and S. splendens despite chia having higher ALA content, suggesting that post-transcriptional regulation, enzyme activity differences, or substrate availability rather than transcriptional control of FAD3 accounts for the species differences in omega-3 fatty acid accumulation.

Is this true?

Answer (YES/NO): NO